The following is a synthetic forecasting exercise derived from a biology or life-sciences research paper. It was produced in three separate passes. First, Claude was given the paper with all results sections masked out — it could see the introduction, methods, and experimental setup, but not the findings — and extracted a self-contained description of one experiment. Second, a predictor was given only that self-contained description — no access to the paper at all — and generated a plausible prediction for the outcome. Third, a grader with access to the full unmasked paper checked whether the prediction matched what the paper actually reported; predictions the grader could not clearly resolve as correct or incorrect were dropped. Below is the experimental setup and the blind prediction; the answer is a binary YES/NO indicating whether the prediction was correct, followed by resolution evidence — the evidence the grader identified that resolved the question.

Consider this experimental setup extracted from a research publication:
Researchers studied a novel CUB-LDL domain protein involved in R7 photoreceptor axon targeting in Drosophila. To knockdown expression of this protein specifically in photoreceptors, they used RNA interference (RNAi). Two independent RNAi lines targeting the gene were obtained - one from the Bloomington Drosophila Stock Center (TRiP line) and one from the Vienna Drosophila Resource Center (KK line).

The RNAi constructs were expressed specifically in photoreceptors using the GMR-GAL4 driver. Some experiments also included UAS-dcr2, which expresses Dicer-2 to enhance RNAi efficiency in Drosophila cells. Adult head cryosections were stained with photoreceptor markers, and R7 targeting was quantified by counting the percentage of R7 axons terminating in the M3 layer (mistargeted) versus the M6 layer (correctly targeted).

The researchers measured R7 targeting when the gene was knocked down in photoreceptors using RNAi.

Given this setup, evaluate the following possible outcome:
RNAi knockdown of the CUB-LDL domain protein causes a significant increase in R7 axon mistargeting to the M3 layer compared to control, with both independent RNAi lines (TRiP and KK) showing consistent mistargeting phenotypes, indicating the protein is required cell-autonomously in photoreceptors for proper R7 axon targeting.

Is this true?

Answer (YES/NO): YES